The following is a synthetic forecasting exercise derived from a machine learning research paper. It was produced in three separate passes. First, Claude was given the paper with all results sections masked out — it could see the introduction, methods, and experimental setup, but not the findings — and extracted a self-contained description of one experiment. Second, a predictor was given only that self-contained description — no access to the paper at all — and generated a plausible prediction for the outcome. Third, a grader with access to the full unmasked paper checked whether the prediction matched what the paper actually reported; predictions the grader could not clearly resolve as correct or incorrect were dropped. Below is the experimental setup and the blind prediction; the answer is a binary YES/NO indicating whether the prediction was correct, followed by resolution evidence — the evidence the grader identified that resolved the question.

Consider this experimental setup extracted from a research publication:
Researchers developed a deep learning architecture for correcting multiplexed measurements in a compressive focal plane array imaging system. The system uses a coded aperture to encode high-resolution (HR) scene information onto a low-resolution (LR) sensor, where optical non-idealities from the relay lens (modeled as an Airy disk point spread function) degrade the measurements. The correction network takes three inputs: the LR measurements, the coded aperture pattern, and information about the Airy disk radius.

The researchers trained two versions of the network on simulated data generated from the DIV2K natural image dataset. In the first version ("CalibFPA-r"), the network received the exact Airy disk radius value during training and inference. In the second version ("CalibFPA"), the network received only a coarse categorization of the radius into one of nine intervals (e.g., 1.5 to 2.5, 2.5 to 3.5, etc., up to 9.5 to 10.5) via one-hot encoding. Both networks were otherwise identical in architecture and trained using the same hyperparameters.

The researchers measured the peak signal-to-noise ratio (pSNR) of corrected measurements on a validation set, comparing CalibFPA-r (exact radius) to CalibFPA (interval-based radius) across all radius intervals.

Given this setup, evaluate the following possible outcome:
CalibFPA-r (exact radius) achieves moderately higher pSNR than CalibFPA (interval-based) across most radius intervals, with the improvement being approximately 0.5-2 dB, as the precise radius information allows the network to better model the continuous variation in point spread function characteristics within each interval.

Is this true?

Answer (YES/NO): NO